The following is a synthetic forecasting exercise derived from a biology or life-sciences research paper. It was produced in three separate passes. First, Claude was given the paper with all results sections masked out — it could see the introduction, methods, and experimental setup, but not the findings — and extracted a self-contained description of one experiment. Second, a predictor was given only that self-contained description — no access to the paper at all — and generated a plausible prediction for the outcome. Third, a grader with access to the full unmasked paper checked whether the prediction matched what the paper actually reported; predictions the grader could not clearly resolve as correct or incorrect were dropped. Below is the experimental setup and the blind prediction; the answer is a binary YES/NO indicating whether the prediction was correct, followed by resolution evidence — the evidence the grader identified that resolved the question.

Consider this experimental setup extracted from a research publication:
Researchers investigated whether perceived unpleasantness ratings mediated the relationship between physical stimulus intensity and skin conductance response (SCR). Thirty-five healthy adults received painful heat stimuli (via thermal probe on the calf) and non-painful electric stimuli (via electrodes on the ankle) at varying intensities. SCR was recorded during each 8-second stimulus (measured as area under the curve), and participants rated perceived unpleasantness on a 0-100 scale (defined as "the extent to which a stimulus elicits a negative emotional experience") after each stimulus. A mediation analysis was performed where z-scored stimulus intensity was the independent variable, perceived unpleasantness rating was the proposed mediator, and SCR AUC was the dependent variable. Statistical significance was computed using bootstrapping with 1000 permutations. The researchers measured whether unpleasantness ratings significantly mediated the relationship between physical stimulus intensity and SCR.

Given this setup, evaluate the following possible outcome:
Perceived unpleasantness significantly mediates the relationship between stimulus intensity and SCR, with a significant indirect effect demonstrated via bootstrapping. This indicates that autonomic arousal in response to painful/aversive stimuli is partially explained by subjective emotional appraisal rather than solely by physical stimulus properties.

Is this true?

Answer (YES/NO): YES